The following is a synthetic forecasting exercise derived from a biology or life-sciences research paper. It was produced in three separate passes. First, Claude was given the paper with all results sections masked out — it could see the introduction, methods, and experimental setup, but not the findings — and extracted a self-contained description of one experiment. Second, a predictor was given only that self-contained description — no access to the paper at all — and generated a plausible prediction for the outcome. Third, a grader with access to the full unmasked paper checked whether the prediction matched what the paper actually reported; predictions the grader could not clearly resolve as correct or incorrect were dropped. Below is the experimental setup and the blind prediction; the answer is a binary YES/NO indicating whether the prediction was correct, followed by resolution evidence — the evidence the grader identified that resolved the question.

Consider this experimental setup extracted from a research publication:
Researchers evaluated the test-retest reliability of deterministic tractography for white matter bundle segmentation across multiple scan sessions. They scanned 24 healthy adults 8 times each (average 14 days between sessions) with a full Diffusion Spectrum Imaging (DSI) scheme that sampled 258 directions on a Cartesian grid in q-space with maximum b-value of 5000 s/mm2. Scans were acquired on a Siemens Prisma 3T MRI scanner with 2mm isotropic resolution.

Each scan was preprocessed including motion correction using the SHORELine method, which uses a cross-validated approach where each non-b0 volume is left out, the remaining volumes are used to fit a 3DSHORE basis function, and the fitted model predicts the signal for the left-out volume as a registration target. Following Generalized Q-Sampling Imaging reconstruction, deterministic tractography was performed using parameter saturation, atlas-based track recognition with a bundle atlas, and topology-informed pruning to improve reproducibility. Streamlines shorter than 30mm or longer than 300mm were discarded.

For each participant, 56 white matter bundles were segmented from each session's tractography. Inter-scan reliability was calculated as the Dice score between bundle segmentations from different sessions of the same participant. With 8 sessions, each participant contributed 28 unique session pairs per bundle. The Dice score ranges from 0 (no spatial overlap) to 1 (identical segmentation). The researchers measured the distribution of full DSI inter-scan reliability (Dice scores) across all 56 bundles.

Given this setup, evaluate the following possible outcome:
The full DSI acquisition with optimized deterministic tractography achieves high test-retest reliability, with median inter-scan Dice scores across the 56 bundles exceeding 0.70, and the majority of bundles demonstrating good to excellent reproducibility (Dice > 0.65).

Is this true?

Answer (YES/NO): YES